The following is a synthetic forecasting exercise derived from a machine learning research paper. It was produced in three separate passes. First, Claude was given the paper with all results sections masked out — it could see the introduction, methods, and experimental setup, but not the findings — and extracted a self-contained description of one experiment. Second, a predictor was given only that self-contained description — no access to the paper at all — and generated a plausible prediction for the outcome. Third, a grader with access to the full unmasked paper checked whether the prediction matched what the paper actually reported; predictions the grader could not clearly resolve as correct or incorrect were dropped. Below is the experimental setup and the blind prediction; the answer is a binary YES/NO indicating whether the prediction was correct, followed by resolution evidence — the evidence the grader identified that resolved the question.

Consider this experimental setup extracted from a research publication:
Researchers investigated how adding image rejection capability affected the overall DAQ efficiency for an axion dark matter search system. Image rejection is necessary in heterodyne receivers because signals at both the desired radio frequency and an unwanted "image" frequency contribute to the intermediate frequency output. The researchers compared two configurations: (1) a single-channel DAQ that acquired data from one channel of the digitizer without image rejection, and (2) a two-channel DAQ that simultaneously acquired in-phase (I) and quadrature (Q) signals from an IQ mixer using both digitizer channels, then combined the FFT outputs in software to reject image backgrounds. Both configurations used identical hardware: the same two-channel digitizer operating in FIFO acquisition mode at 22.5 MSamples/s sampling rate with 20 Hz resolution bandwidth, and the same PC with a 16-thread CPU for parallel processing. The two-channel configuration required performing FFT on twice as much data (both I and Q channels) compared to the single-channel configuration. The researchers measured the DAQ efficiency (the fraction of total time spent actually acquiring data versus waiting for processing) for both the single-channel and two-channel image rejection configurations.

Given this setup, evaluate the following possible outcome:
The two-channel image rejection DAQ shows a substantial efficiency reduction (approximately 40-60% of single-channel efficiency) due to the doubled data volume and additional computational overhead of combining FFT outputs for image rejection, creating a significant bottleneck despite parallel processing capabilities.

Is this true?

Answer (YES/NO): NO